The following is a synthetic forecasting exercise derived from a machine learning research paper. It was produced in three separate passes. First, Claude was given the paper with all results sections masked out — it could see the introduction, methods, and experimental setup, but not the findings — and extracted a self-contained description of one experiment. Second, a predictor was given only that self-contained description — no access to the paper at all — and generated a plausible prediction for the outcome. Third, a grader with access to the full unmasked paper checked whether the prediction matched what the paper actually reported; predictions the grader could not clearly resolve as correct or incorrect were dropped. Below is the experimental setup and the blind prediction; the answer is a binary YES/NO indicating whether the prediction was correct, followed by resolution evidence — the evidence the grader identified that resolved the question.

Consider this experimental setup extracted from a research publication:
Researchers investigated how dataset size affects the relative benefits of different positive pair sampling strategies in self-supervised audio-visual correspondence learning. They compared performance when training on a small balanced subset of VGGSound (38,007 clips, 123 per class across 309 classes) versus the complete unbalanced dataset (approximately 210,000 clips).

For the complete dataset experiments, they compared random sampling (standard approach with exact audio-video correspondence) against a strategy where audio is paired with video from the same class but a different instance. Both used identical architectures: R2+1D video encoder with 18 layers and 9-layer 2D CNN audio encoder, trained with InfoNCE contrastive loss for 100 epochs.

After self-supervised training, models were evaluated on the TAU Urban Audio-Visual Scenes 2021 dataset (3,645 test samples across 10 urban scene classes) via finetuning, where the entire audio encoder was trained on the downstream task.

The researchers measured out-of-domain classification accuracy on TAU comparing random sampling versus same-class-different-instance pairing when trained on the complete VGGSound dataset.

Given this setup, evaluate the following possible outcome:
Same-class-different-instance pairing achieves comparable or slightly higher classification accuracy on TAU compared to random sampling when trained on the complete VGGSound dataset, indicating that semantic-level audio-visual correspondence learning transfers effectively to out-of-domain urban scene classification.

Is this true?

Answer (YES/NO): YES